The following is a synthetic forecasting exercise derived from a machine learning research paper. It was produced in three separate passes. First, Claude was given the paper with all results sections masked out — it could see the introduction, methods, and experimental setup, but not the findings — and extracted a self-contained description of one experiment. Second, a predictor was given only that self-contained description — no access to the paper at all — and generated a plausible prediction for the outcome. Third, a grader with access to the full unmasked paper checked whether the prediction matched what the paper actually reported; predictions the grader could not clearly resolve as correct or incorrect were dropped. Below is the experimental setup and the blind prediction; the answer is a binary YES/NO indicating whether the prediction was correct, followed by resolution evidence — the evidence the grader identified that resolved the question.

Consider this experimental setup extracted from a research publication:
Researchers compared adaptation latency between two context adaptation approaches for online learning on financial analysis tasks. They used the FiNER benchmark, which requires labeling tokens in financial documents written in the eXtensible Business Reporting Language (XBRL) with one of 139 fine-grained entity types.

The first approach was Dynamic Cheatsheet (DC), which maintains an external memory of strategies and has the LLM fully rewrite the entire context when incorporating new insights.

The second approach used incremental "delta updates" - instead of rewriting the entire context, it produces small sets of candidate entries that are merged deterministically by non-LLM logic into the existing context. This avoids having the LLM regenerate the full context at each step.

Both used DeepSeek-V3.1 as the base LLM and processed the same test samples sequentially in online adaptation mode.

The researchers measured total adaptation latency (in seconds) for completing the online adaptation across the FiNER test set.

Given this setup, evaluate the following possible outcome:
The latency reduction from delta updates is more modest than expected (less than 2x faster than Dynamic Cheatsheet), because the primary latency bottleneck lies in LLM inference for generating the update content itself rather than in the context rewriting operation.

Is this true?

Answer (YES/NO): NO